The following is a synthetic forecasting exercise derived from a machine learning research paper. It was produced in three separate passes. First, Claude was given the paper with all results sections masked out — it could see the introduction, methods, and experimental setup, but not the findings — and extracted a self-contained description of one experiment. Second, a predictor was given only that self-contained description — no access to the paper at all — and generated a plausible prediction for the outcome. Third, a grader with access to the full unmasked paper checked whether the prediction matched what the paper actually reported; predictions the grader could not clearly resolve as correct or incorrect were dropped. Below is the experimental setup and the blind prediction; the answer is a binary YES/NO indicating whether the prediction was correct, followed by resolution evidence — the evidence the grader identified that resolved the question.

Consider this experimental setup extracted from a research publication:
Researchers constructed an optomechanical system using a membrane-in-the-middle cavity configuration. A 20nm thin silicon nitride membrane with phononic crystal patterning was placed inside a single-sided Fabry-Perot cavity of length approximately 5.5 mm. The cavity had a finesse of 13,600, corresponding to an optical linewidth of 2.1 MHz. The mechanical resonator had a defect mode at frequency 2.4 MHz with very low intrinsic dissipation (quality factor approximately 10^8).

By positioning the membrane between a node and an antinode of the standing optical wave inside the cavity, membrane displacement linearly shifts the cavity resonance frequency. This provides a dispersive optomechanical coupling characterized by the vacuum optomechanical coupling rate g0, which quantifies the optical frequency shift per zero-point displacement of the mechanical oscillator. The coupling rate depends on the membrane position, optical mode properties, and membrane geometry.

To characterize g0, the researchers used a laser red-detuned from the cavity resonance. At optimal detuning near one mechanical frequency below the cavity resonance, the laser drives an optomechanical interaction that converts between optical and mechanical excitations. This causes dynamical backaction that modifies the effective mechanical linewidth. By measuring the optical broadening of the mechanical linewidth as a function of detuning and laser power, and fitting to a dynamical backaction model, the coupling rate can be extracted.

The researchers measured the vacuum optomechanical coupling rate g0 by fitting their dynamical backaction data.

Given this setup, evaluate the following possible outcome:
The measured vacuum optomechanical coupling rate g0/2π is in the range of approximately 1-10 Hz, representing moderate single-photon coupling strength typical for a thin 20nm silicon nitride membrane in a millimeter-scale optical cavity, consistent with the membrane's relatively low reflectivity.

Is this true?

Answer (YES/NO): YES